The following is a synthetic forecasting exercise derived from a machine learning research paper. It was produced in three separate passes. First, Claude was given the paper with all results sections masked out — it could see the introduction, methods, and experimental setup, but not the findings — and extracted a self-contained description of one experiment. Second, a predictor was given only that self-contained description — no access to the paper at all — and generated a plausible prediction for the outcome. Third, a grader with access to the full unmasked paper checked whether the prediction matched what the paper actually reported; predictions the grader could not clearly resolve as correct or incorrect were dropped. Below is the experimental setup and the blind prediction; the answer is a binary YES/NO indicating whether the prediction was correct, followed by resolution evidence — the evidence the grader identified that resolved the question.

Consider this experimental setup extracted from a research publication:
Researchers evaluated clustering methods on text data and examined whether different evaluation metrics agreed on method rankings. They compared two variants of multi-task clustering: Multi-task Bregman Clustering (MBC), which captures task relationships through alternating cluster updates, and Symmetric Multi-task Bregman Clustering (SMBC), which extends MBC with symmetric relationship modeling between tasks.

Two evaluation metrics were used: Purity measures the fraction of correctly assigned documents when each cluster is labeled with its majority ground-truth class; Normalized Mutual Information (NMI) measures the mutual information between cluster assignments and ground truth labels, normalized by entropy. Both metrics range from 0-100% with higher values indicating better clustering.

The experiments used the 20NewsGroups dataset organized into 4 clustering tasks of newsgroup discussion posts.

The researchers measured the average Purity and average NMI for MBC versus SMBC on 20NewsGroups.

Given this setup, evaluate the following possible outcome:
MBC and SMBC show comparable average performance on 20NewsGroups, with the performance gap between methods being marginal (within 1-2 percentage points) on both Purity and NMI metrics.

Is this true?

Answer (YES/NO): NO